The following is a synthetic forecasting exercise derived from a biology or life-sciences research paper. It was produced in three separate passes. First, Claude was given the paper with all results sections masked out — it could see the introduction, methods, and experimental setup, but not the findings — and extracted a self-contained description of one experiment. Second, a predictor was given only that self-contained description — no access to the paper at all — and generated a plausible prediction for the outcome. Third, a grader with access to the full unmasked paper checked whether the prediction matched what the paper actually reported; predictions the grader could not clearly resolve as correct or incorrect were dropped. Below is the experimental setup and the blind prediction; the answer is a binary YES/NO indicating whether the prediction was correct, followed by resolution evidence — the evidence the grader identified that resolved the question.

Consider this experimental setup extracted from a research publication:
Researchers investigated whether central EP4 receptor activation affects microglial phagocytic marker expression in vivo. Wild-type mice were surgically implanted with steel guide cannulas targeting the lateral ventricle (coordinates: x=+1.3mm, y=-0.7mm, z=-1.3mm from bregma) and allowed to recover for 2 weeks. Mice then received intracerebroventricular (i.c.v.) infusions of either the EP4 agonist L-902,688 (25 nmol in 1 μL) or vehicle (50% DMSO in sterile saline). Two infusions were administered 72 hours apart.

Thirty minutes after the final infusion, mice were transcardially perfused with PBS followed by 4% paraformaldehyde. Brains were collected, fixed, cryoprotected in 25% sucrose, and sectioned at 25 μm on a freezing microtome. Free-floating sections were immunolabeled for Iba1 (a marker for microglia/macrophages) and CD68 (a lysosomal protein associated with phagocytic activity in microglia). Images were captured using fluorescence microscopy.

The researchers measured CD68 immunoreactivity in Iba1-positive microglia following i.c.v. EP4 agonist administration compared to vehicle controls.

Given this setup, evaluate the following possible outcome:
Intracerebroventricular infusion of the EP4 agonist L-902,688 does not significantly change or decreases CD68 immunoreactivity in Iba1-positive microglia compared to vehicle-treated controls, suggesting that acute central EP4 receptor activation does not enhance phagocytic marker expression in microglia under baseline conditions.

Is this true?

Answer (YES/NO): NO